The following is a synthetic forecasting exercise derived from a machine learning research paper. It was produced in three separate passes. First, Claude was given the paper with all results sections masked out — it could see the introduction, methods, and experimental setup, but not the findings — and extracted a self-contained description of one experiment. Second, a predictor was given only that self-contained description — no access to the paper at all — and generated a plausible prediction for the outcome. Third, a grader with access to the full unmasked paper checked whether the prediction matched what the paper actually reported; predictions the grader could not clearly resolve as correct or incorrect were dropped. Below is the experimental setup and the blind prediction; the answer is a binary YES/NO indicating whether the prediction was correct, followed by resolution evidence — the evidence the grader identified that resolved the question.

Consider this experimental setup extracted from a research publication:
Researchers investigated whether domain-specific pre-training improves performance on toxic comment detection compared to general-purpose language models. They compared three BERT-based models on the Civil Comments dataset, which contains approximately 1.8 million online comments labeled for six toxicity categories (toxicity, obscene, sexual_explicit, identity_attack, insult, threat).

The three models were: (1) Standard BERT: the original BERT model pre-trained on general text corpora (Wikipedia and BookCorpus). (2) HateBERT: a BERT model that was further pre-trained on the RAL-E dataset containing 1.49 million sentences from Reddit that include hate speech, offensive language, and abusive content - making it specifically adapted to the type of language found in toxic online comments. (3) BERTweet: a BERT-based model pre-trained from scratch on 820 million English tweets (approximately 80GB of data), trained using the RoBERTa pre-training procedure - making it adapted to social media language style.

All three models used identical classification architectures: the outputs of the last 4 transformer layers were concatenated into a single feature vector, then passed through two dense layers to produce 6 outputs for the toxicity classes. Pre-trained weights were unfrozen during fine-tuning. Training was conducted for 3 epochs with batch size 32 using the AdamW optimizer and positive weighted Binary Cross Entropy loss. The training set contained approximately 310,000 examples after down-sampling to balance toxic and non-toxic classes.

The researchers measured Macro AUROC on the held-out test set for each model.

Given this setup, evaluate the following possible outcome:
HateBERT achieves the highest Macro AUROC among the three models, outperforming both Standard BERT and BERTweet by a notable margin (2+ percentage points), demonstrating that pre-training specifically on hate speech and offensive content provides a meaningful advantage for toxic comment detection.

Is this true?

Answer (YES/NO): NO